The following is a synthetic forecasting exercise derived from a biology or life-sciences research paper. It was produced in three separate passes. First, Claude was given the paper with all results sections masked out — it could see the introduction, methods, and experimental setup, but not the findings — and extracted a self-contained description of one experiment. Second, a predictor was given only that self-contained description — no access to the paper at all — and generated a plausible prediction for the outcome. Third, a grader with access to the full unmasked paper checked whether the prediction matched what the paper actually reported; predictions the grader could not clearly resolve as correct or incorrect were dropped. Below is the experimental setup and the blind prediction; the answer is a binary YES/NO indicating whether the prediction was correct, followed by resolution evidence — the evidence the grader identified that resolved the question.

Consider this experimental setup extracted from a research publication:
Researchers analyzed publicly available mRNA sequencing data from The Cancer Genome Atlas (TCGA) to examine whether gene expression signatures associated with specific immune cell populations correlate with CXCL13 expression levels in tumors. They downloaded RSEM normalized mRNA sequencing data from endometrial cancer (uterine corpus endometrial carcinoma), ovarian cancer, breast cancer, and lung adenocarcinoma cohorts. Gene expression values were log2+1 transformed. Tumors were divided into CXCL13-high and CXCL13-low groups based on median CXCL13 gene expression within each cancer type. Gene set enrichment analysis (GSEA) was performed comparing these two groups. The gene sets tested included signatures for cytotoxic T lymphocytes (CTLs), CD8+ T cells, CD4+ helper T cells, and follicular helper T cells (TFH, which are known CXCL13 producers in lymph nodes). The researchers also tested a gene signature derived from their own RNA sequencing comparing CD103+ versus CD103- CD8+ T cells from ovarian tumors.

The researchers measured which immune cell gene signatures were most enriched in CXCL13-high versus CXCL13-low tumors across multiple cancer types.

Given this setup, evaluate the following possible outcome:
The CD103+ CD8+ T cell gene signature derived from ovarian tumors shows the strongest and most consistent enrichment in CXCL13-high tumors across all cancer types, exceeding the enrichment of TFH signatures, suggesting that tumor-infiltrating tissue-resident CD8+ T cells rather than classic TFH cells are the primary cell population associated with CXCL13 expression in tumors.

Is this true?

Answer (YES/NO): NO